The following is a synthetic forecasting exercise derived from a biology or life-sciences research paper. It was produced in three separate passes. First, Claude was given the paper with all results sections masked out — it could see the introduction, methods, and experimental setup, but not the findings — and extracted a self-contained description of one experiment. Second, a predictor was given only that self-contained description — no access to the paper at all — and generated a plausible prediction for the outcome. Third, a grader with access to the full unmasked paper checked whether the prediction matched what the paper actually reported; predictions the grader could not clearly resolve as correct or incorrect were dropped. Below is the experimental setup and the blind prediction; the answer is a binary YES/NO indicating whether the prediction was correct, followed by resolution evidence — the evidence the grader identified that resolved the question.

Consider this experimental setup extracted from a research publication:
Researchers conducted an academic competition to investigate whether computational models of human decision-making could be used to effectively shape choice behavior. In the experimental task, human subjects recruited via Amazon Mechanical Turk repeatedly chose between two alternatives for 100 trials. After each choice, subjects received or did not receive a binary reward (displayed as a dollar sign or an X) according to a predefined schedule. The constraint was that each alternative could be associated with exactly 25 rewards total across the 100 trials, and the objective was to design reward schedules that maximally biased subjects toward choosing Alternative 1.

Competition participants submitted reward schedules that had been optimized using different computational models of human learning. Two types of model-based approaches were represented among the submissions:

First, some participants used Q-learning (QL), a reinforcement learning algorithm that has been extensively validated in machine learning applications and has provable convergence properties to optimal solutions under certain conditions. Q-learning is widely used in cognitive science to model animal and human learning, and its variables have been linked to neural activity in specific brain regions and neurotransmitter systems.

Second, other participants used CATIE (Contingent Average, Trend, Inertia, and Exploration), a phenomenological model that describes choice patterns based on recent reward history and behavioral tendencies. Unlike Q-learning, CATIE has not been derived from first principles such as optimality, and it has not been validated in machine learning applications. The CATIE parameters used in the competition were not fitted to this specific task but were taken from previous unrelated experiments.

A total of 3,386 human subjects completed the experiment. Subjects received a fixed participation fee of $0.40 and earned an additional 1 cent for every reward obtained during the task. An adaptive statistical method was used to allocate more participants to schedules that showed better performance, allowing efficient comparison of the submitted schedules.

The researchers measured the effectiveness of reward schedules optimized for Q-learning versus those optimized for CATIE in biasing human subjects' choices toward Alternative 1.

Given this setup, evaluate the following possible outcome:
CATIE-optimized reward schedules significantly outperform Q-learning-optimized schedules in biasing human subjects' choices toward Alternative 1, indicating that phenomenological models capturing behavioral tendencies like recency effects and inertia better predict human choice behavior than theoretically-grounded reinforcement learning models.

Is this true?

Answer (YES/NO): YES